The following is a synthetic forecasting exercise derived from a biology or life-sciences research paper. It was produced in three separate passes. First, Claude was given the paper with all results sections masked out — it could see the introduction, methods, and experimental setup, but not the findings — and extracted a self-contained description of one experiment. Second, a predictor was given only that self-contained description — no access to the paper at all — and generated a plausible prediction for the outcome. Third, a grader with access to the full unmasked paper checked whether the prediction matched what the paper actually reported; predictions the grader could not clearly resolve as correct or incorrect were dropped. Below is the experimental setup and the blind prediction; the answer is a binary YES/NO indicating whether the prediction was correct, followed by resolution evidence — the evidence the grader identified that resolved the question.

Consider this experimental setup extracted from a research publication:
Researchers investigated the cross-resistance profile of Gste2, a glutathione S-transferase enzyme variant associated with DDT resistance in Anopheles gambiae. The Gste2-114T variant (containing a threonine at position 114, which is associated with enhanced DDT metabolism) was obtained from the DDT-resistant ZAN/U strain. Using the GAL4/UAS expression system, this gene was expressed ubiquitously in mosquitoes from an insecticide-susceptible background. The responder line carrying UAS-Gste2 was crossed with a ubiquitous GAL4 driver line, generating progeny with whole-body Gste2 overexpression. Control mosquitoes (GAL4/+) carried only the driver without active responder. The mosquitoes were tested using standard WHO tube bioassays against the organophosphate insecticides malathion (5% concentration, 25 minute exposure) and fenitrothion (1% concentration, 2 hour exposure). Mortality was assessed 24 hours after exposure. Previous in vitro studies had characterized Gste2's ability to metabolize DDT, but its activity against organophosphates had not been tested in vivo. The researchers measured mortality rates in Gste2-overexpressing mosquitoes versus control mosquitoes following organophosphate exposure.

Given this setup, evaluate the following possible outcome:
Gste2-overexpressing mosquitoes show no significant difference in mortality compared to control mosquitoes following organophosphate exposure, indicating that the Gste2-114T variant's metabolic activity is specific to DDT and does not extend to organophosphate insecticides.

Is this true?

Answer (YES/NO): NO